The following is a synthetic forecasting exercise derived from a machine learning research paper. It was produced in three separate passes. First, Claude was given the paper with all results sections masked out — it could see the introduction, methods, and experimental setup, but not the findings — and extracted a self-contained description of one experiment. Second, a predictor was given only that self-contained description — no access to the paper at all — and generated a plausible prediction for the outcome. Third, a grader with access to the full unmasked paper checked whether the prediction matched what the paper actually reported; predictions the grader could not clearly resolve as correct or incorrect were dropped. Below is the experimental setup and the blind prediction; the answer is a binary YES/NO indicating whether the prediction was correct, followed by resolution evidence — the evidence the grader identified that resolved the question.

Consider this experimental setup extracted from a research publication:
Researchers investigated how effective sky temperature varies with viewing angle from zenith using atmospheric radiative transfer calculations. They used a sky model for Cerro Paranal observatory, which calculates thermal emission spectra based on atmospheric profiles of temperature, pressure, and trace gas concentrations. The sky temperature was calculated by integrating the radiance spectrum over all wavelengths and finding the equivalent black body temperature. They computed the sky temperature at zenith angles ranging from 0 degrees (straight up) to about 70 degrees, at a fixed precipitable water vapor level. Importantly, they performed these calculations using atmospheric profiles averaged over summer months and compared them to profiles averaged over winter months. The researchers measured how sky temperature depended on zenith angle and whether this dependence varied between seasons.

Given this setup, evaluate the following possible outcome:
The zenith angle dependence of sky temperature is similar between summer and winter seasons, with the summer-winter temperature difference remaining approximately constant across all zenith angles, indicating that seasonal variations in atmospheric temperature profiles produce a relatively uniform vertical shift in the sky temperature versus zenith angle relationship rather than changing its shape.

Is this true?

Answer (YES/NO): NO